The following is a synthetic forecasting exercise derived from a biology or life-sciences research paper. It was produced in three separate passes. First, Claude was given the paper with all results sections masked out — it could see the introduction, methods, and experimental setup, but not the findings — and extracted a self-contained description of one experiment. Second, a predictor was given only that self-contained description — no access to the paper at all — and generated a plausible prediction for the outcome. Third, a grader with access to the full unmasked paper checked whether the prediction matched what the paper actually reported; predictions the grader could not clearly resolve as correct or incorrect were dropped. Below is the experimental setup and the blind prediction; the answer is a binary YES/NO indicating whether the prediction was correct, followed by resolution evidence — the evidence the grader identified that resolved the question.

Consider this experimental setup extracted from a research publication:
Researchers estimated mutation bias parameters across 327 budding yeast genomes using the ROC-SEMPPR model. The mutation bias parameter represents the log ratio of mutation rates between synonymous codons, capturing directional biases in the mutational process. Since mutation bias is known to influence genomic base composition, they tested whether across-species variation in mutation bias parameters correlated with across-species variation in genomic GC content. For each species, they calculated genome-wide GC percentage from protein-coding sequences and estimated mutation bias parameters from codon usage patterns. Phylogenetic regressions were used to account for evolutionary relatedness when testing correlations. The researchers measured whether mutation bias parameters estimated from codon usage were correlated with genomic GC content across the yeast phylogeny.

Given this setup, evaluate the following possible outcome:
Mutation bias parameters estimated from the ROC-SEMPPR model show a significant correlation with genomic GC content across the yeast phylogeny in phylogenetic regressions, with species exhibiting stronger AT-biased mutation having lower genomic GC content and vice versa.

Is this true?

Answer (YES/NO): YES